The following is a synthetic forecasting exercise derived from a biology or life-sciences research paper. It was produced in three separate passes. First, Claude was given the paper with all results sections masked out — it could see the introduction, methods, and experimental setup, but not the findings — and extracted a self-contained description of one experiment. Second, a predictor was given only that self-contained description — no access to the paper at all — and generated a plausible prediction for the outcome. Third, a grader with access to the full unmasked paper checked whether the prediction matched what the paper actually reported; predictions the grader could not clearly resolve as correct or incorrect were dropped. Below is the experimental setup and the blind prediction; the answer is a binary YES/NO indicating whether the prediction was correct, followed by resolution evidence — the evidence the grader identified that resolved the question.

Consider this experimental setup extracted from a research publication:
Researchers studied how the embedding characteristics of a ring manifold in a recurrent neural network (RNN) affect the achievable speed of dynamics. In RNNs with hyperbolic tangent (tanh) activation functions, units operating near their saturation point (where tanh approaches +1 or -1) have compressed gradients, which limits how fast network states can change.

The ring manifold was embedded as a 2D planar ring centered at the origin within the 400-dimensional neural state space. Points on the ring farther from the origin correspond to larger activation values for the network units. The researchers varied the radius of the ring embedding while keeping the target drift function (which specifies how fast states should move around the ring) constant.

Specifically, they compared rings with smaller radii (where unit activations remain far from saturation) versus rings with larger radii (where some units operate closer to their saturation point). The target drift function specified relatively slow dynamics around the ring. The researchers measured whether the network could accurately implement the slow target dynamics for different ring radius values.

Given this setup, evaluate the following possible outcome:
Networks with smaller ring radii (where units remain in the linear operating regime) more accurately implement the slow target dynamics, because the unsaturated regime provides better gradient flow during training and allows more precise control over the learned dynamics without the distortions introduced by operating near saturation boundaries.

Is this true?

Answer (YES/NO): NO